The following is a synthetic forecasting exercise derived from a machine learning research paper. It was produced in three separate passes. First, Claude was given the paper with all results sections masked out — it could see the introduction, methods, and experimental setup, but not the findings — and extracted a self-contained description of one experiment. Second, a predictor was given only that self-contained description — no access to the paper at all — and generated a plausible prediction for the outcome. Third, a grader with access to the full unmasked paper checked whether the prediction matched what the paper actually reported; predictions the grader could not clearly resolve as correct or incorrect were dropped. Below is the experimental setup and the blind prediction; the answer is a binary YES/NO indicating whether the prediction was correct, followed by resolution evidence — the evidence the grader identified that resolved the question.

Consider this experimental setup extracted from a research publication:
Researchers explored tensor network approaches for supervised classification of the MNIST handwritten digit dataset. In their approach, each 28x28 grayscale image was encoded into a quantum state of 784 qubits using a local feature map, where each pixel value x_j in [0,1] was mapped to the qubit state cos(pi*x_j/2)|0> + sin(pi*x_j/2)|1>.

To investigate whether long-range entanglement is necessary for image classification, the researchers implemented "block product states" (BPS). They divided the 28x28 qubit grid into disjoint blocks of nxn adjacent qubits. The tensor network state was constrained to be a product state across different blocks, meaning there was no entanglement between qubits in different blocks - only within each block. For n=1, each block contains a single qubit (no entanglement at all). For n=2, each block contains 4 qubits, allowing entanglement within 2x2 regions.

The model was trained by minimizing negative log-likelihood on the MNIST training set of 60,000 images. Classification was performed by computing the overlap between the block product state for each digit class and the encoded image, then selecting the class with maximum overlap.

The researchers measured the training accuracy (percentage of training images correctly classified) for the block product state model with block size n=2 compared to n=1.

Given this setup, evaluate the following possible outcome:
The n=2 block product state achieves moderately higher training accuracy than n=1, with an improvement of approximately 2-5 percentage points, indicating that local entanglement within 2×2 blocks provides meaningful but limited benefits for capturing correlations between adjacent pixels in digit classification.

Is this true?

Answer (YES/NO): NO